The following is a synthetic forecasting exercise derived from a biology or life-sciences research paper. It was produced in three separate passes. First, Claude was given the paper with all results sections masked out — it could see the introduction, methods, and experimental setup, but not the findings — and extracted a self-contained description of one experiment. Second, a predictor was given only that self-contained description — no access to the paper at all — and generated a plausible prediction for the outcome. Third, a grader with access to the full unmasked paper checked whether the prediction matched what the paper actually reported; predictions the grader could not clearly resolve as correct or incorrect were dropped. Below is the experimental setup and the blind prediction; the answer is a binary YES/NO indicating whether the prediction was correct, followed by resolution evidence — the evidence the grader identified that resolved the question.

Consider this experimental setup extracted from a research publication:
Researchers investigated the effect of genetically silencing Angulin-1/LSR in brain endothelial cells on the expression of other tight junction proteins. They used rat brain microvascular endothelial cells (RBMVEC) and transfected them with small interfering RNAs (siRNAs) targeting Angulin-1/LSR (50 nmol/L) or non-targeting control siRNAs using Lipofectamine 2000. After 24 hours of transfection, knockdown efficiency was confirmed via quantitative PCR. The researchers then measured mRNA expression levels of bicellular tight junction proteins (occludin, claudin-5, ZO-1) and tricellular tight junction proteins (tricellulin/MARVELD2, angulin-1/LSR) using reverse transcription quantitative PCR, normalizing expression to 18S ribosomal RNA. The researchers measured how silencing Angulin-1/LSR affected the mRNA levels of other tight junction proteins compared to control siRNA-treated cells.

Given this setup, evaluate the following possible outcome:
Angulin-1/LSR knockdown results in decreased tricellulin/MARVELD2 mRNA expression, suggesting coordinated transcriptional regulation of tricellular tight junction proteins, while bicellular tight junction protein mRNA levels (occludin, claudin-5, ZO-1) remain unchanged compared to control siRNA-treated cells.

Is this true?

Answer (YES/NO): NO